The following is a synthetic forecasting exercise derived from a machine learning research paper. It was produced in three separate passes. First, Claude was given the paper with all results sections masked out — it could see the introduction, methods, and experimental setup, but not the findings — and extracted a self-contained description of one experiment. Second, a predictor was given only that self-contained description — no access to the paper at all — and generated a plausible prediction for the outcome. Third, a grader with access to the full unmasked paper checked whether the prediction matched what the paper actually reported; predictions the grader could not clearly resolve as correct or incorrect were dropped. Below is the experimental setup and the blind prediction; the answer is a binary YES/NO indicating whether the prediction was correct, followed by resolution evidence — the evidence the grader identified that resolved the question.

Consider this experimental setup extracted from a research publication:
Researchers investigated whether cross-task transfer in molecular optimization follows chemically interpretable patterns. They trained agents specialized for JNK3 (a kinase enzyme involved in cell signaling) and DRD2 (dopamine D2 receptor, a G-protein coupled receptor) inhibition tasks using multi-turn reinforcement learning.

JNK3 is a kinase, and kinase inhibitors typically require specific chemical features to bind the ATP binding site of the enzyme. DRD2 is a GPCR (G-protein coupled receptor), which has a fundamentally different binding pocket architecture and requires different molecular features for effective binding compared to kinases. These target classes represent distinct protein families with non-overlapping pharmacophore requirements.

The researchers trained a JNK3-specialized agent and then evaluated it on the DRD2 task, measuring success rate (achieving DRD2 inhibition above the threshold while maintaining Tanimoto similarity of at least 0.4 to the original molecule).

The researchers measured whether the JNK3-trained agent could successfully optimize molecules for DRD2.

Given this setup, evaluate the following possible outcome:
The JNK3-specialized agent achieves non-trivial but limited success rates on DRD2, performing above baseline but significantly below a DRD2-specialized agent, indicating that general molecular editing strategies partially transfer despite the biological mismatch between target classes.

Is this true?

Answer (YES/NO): NO